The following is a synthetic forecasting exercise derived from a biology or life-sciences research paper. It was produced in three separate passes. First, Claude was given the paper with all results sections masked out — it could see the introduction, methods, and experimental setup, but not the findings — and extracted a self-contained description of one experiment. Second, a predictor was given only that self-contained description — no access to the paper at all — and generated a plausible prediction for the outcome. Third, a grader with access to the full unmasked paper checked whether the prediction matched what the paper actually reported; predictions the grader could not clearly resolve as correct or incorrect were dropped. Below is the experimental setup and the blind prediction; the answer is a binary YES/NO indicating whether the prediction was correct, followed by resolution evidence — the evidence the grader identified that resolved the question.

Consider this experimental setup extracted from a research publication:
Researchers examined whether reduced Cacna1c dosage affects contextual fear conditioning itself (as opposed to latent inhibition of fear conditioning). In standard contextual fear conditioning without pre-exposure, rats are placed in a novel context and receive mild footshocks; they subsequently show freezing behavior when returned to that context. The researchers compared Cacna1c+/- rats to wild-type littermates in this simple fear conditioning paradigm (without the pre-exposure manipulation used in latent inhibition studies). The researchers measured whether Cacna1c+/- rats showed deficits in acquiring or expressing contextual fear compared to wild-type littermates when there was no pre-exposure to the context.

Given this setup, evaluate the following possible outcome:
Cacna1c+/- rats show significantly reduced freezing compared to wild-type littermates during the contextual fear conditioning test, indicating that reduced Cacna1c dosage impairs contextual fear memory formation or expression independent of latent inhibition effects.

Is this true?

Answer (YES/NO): NO